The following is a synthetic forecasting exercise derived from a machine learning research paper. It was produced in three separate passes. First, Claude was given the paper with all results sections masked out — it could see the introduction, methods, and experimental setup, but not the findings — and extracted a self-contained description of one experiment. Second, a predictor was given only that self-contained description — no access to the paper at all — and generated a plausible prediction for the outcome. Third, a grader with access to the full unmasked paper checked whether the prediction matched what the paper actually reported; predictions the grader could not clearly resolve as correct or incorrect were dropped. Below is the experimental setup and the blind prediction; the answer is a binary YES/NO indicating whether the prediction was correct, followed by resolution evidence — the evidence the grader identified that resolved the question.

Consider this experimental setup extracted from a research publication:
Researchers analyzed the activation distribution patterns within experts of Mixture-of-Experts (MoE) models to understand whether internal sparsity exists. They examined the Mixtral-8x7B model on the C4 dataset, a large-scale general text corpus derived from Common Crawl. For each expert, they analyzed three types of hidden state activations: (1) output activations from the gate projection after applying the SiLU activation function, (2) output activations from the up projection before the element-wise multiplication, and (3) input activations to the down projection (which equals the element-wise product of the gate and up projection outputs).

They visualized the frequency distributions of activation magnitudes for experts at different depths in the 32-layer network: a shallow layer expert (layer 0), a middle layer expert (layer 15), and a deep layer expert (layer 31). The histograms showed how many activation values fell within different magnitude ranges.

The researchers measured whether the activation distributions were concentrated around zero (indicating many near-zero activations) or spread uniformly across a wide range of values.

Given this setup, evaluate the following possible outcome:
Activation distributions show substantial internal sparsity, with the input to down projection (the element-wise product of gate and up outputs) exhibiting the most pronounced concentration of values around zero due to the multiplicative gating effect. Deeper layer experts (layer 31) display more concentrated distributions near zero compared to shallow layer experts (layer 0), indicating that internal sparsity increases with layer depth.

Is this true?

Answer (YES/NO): NO